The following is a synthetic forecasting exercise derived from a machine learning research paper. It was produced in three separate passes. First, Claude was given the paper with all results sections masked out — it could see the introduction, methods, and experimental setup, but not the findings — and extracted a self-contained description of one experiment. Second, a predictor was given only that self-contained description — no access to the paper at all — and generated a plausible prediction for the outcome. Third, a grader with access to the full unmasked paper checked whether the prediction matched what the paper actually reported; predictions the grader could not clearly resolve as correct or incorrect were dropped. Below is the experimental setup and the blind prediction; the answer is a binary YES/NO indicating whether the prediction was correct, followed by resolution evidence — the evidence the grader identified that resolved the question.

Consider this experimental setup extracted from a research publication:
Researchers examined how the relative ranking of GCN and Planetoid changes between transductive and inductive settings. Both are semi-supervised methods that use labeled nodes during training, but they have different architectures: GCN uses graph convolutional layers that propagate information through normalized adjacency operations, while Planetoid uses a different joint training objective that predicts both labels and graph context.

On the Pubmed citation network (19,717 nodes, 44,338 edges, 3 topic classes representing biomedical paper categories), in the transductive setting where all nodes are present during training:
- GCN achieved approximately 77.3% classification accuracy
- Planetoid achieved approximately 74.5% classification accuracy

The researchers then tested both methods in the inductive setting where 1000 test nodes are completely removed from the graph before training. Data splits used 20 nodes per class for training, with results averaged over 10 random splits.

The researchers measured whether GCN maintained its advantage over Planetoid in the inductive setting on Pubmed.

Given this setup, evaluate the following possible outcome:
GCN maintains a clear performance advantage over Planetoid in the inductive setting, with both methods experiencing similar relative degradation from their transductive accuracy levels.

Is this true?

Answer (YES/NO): NO